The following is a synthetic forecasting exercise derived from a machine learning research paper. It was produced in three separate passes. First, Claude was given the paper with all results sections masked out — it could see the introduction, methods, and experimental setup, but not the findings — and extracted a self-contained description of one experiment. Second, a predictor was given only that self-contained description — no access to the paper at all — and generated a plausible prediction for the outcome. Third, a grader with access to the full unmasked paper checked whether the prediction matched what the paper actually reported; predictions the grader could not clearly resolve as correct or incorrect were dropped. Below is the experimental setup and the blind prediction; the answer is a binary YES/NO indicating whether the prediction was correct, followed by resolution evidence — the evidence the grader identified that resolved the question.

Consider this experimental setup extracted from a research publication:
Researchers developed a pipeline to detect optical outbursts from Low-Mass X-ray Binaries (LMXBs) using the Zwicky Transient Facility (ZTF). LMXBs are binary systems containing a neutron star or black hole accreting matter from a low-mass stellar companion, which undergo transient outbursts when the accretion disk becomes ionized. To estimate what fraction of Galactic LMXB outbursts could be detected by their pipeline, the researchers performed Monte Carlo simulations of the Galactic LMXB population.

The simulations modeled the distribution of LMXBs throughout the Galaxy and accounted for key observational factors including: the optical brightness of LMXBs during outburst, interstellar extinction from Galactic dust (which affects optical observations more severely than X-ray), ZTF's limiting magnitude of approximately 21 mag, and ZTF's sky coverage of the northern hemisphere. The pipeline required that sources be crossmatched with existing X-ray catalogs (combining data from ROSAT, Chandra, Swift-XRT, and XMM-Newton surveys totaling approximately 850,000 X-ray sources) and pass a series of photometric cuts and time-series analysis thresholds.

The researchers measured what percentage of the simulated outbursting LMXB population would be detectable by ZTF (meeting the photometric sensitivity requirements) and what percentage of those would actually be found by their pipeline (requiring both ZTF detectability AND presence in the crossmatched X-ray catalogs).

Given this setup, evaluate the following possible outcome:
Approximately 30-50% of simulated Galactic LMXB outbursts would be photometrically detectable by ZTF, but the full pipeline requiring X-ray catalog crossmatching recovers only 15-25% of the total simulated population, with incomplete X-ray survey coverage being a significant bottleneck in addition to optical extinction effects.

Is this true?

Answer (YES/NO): NO